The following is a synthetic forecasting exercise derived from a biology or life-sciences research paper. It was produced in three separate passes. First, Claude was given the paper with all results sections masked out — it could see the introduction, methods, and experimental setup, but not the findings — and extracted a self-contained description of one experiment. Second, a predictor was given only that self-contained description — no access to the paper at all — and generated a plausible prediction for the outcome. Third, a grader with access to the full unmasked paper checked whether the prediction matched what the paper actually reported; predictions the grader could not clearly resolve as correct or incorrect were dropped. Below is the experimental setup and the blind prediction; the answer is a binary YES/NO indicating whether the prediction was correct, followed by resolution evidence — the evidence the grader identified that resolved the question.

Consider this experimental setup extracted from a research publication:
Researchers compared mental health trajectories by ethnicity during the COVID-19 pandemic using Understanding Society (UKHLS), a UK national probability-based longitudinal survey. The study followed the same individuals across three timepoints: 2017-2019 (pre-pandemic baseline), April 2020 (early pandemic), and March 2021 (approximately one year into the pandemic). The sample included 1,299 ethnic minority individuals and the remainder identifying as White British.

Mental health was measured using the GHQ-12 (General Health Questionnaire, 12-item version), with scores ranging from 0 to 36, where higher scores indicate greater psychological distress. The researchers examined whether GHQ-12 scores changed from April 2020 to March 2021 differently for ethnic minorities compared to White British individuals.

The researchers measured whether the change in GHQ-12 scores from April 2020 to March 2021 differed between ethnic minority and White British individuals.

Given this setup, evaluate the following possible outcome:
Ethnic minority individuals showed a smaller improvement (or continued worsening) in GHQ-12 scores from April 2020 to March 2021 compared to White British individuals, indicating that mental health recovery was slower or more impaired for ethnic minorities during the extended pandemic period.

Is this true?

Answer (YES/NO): NO